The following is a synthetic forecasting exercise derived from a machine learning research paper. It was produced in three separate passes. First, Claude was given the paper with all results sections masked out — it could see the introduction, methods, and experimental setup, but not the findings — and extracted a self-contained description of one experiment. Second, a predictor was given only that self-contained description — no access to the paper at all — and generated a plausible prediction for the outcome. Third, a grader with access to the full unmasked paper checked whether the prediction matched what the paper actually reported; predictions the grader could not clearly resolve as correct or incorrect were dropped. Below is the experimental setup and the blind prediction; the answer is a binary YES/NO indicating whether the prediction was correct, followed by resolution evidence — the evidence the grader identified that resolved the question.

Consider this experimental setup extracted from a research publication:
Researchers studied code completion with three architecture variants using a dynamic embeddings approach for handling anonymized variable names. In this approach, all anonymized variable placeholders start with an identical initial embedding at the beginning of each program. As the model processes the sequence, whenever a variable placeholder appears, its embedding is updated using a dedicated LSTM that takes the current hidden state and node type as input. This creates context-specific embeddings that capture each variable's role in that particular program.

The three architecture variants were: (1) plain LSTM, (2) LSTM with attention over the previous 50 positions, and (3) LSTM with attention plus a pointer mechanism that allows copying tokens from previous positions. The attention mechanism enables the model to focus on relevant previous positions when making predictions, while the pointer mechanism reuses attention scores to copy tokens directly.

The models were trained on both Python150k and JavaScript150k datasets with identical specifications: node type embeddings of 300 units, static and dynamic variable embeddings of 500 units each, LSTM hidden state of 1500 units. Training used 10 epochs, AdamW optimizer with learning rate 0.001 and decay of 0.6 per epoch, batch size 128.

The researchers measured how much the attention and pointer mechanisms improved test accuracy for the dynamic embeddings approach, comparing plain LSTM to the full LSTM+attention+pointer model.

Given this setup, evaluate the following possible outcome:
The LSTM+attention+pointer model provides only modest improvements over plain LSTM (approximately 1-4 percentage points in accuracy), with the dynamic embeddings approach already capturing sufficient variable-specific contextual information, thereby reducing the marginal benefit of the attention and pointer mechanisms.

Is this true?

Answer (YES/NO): NO